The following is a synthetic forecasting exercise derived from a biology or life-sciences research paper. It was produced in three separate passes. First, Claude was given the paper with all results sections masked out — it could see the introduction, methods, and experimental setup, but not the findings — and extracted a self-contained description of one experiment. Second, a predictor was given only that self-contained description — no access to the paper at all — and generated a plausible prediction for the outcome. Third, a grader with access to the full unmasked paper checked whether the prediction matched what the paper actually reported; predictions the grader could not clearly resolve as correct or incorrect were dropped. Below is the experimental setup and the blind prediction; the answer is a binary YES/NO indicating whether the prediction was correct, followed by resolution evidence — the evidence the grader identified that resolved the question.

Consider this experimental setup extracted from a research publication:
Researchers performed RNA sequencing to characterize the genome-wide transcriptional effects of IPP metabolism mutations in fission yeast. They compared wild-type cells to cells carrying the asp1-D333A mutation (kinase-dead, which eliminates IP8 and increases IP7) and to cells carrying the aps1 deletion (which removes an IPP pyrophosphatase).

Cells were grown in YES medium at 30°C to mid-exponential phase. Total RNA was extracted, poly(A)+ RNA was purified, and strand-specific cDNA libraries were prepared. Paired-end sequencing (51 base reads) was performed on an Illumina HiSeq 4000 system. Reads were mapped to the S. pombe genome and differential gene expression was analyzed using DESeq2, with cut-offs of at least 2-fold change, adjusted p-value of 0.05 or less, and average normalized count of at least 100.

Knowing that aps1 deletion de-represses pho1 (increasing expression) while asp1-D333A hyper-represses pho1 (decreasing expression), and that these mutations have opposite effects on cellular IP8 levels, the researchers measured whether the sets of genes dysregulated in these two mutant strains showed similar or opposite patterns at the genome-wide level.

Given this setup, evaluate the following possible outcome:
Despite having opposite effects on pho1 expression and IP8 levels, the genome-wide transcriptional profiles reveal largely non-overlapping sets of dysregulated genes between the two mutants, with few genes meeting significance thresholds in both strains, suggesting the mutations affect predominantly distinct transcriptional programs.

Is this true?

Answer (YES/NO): NO